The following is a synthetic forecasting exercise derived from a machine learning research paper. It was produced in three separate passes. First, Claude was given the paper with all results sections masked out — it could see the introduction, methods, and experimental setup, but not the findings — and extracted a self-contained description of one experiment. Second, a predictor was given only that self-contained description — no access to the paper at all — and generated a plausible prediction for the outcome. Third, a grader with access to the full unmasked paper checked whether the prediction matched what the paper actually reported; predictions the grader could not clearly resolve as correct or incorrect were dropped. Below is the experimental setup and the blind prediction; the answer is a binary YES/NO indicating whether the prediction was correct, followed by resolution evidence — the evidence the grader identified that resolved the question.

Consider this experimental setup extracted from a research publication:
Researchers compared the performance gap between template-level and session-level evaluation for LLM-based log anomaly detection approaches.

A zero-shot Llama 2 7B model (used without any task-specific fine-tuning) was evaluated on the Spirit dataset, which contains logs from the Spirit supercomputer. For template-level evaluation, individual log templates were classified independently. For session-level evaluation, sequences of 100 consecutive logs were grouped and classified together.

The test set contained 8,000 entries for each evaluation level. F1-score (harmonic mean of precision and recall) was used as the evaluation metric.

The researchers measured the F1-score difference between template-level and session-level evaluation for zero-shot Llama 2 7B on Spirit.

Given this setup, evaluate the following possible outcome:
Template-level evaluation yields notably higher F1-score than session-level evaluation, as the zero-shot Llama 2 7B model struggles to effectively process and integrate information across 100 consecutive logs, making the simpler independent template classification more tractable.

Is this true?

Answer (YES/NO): NO